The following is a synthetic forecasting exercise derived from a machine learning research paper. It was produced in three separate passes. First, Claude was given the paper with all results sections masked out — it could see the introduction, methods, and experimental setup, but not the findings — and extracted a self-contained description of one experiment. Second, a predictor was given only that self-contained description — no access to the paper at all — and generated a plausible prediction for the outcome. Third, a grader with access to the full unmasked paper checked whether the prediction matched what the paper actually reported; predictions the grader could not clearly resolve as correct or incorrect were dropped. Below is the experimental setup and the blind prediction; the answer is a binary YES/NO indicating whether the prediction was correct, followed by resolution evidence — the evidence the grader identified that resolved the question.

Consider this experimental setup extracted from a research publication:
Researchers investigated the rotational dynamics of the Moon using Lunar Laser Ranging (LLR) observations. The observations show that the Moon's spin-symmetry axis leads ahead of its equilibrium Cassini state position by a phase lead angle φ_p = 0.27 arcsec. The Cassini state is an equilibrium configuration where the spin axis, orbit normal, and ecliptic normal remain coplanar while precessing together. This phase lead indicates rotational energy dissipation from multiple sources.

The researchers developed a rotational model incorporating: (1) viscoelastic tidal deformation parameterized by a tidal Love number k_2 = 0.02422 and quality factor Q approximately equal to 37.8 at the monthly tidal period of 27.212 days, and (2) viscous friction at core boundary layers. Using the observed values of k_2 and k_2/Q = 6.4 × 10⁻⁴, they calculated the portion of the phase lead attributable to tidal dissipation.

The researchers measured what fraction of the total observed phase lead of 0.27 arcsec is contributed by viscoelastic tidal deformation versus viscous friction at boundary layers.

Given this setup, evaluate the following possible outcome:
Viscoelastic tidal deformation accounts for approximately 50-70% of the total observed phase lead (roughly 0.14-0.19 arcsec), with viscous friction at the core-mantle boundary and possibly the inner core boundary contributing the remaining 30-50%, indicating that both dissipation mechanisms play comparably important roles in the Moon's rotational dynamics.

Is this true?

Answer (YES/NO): YES